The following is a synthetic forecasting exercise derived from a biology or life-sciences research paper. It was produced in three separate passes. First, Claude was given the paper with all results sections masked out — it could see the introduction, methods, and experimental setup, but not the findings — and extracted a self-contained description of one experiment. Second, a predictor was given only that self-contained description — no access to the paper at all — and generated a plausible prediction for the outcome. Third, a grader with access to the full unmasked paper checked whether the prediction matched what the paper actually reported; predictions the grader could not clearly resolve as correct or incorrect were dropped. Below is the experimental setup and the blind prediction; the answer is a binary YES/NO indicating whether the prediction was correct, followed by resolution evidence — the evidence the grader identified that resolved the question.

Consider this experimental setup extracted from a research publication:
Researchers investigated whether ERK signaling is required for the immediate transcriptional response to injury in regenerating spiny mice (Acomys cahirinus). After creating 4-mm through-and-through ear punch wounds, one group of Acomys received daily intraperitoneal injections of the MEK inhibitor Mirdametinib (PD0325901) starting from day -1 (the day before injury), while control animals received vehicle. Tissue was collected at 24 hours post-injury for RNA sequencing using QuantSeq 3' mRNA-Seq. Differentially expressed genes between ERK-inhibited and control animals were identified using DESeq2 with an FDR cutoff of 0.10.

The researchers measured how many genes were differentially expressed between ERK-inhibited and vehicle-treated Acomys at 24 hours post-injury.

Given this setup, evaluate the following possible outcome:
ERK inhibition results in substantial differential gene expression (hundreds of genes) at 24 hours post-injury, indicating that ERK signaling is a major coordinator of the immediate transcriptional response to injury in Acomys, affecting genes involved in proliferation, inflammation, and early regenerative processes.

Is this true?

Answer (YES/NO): NO